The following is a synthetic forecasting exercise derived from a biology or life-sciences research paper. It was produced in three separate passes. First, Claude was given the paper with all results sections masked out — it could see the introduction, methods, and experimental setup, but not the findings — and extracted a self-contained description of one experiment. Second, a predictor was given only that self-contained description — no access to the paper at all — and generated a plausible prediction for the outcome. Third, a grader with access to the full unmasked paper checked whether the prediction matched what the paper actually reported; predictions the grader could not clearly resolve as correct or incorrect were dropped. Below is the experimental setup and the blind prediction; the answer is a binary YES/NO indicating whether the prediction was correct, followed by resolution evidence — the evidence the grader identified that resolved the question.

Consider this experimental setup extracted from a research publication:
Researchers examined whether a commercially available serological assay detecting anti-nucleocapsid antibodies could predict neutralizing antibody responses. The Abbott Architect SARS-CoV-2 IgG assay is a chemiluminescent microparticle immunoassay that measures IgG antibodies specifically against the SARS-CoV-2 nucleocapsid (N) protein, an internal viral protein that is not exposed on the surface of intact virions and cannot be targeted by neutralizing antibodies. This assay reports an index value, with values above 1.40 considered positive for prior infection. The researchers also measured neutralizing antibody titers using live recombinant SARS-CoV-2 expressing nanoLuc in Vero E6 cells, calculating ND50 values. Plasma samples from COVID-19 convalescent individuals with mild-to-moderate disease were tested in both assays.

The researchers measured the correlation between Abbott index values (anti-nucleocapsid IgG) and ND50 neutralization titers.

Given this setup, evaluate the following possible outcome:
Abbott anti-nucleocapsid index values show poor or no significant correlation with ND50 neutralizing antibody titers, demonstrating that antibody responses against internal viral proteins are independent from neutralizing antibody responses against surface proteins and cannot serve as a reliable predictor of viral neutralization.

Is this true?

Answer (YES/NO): NO